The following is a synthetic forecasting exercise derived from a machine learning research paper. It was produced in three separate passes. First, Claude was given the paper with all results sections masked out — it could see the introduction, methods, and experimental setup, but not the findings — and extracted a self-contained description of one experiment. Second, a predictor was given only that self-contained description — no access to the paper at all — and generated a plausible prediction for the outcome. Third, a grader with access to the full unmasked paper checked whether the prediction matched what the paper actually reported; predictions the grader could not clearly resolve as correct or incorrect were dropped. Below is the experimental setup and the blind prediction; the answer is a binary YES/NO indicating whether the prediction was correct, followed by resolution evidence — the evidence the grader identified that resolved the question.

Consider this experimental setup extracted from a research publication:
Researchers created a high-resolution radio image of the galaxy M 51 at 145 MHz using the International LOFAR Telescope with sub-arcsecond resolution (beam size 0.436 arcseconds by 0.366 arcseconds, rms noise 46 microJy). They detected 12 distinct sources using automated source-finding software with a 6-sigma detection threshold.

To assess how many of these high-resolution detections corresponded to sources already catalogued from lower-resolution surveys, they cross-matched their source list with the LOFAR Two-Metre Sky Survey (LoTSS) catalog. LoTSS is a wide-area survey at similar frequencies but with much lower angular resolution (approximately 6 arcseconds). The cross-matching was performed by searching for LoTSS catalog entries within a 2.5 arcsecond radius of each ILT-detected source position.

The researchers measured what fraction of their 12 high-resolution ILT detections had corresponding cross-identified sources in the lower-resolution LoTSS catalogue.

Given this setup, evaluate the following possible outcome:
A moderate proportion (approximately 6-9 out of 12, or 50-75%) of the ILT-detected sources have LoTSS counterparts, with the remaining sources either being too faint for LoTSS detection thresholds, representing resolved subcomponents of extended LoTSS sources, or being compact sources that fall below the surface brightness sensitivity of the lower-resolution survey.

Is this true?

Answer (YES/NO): NO